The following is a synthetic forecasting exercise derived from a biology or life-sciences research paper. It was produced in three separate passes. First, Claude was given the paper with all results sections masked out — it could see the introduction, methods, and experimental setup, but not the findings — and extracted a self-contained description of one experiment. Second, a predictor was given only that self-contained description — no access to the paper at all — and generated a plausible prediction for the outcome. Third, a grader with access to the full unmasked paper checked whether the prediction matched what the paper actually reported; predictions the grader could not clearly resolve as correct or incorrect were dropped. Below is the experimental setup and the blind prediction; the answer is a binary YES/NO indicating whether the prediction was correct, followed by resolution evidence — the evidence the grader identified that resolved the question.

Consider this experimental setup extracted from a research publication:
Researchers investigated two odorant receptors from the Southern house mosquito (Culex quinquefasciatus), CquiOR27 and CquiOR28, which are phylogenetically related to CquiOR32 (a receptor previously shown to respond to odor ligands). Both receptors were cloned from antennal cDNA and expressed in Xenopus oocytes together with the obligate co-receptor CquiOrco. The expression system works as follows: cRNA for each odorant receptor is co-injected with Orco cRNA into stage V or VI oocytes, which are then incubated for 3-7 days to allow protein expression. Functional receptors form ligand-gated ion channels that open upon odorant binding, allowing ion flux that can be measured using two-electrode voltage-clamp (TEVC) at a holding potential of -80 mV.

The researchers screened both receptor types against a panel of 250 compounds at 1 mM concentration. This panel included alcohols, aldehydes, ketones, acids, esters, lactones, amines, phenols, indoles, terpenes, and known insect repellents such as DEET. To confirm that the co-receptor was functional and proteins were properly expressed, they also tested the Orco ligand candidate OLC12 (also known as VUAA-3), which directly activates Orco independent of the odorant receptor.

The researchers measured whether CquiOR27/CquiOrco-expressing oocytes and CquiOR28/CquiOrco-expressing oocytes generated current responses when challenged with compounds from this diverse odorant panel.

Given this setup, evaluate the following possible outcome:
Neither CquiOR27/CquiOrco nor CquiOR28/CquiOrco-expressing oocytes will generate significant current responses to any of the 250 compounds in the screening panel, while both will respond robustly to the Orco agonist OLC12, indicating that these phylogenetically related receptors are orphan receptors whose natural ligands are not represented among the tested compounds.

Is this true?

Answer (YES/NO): NO